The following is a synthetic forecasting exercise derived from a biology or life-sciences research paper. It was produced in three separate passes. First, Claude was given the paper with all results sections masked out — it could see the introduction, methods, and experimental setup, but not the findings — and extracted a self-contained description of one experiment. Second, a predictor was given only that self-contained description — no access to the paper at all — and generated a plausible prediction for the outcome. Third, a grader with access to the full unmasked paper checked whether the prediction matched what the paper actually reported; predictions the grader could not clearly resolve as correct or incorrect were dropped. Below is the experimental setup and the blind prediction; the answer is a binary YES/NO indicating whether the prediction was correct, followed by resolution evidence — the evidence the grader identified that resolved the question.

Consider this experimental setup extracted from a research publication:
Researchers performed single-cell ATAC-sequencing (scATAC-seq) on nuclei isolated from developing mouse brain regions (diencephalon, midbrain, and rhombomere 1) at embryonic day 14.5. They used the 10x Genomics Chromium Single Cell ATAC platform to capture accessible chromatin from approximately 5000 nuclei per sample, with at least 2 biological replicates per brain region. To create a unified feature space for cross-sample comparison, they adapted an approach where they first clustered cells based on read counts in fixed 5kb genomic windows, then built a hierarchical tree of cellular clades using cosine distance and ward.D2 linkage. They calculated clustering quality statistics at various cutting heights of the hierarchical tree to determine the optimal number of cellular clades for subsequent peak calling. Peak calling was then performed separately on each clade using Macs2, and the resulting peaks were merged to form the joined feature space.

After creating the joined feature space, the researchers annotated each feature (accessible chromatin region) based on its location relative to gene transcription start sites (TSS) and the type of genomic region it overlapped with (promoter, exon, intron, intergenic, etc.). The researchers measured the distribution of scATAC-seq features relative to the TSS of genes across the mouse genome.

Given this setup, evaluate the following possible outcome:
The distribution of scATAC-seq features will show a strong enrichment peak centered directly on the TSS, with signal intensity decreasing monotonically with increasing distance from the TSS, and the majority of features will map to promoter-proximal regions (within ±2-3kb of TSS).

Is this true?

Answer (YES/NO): NO